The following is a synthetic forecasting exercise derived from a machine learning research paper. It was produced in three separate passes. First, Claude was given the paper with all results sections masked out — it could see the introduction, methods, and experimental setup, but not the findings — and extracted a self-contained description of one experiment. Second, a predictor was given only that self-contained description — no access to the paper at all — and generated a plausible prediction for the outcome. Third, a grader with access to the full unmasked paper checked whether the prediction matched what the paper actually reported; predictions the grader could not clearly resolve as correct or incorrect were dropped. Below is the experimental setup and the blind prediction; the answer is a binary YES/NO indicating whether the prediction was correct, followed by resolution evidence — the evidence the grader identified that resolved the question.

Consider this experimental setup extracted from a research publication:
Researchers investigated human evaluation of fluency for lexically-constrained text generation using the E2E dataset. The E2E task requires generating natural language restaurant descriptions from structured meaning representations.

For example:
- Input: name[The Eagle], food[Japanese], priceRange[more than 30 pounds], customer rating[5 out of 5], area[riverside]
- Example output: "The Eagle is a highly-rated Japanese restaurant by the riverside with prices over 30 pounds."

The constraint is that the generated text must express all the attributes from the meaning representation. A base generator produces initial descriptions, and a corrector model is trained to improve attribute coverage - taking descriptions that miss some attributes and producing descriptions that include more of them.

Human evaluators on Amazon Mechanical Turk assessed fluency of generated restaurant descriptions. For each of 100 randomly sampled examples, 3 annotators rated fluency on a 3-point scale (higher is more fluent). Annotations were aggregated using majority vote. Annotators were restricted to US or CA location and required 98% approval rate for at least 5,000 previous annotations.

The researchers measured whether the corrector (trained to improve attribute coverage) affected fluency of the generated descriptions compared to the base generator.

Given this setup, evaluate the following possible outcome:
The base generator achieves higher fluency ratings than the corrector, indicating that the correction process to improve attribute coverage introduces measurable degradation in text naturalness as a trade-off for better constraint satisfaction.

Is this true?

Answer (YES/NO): NO